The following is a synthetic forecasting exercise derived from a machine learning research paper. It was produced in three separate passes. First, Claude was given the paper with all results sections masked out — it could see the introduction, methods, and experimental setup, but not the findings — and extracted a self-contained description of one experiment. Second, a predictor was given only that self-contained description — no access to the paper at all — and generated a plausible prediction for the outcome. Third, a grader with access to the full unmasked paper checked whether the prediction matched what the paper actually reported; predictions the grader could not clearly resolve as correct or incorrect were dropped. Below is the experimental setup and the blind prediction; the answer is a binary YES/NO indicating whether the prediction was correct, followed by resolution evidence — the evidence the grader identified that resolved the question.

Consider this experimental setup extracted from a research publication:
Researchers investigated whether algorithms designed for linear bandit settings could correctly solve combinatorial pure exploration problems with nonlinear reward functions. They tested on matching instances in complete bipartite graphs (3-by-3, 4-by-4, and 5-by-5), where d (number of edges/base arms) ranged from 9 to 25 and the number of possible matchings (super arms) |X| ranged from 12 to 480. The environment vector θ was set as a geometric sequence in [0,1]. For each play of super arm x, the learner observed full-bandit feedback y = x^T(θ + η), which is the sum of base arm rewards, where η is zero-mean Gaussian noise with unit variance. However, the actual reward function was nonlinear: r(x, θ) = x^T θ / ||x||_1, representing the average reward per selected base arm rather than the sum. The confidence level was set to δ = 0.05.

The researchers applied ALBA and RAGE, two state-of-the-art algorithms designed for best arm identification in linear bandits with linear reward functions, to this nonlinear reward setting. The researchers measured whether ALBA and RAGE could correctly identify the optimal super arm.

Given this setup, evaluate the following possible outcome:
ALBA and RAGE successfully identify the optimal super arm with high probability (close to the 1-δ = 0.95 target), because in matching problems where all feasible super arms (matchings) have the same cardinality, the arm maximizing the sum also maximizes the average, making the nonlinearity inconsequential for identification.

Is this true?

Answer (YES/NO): NO